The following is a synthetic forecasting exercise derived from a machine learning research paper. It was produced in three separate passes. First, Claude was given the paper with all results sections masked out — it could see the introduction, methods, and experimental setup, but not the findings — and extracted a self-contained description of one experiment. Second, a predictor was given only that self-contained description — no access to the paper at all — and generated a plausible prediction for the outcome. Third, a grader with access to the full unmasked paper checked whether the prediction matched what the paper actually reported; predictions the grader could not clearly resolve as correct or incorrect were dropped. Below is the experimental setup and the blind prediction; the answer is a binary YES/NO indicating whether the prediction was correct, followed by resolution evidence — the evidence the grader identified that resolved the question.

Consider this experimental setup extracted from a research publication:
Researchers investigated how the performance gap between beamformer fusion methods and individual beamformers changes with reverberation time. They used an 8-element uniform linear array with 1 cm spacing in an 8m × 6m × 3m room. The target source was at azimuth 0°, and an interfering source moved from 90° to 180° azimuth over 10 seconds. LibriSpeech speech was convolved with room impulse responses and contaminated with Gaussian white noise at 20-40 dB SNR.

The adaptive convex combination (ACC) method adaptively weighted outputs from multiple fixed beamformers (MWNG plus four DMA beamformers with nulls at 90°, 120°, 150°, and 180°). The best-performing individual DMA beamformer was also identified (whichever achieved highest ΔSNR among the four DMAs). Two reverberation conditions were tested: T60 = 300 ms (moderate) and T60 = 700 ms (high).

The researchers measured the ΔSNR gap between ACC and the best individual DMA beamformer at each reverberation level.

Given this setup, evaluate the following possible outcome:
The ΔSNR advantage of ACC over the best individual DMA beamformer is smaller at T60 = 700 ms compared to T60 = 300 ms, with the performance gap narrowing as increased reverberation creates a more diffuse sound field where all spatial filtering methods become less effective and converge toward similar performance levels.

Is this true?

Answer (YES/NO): NO